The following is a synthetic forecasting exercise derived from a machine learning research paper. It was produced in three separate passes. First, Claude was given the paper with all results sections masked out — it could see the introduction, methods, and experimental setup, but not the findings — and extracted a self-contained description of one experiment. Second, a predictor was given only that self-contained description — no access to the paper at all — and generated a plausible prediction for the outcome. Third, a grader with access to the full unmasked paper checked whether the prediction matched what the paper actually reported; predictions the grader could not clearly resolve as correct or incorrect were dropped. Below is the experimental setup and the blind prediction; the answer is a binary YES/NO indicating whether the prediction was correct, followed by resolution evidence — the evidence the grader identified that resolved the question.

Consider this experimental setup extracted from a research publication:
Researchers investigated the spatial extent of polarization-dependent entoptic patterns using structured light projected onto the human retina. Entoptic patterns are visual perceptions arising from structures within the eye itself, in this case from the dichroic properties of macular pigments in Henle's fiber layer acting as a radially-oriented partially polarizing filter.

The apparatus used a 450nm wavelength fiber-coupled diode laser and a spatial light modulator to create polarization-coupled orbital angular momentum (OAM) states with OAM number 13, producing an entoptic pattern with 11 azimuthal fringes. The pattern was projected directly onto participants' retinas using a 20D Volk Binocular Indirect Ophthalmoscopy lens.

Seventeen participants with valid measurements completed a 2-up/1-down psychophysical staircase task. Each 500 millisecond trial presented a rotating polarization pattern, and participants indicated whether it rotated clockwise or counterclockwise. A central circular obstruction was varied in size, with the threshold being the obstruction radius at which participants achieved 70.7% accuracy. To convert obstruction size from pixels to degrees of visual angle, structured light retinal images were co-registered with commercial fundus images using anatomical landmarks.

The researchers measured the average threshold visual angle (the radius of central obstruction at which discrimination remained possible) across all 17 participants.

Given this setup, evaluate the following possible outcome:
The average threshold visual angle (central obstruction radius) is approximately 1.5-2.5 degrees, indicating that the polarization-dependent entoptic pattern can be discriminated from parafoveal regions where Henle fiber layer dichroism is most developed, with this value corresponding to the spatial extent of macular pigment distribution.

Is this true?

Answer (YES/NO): NO